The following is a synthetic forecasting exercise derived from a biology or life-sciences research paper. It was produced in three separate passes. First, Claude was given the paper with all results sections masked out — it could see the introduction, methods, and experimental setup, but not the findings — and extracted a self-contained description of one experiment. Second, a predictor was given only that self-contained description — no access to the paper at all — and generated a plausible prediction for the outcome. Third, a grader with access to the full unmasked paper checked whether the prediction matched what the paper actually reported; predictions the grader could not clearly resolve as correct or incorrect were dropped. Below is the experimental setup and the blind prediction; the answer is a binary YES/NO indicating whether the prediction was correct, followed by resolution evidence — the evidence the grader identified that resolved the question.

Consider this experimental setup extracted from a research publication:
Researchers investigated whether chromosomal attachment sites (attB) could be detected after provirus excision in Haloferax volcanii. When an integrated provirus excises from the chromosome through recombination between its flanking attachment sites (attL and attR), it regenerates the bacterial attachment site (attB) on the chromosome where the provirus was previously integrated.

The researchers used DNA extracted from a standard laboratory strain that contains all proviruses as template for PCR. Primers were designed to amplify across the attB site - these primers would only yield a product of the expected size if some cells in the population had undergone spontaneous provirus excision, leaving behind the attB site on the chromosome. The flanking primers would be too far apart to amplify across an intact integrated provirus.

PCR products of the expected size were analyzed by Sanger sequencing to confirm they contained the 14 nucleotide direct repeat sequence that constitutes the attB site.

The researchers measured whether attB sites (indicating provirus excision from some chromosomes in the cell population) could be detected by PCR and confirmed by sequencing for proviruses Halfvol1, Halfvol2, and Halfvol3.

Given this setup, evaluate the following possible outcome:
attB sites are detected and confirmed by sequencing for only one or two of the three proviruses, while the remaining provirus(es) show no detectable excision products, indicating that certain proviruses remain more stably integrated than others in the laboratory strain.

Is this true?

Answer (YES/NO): NO